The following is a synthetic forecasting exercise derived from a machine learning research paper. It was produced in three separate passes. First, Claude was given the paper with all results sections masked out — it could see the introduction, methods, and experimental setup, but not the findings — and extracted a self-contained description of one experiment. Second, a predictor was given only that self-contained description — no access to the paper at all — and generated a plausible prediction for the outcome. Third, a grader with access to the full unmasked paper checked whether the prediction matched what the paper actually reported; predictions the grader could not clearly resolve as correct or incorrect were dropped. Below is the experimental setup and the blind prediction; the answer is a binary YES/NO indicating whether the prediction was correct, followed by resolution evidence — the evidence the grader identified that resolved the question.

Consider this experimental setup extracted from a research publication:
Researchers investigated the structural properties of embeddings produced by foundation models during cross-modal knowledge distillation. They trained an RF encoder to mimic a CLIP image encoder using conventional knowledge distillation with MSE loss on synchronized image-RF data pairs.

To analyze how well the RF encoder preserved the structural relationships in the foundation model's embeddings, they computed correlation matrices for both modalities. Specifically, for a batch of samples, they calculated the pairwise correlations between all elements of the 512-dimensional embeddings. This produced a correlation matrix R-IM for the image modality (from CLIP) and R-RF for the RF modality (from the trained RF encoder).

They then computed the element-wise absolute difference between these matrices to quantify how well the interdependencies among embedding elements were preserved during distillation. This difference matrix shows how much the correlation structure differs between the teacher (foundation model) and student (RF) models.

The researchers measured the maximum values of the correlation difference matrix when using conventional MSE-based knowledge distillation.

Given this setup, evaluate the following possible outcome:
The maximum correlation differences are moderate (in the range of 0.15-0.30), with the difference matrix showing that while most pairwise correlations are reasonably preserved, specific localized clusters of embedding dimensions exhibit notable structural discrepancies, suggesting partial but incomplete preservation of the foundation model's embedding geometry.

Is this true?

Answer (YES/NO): NO